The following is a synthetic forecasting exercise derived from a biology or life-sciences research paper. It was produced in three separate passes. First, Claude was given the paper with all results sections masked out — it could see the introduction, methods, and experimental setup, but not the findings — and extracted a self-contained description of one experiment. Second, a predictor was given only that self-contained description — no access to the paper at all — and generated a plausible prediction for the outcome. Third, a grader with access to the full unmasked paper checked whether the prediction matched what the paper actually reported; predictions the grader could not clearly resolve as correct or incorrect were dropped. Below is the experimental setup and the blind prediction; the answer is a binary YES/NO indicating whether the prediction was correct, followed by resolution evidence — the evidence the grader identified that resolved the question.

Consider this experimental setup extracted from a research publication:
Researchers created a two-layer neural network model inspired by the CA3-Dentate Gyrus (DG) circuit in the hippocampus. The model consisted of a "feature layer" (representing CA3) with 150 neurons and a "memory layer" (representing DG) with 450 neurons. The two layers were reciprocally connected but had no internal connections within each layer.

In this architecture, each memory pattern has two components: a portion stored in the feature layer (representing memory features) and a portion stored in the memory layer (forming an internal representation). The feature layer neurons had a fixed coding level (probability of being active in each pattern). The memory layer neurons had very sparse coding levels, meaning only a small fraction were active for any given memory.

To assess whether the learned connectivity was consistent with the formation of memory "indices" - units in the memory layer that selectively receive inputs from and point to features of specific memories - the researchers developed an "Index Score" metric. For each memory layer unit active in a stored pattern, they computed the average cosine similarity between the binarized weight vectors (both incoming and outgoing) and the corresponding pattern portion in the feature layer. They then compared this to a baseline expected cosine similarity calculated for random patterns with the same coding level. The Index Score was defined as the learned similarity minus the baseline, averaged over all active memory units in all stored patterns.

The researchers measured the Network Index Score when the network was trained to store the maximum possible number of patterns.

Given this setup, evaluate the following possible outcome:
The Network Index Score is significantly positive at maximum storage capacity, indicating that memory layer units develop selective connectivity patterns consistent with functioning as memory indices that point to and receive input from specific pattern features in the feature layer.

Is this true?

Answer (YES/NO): YES